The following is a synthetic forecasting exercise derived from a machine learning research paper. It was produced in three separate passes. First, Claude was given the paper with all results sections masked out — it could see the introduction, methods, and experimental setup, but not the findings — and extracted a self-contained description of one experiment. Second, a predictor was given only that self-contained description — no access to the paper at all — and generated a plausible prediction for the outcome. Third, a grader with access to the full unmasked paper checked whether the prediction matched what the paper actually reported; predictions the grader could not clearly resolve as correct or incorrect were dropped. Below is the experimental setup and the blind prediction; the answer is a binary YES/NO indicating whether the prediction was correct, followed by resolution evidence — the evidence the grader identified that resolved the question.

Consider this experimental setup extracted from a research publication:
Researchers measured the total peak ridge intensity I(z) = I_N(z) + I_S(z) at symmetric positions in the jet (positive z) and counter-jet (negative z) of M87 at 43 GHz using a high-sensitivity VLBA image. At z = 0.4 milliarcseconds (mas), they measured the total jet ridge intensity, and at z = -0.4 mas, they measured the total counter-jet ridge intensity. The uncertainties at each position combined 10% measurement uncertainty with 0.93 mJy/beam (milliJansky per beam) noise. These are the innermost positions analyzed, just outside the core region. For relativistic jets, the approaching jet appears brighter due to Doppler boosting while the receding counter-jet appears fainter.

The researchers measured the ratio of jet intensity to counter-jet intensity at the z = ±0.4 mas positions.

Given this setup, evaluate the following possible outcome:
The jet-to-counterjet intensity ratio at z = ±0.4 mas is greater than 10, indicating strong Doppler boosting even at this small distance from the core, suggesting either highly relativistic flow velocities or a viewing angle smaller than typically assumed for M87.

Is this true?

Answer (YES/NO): NO